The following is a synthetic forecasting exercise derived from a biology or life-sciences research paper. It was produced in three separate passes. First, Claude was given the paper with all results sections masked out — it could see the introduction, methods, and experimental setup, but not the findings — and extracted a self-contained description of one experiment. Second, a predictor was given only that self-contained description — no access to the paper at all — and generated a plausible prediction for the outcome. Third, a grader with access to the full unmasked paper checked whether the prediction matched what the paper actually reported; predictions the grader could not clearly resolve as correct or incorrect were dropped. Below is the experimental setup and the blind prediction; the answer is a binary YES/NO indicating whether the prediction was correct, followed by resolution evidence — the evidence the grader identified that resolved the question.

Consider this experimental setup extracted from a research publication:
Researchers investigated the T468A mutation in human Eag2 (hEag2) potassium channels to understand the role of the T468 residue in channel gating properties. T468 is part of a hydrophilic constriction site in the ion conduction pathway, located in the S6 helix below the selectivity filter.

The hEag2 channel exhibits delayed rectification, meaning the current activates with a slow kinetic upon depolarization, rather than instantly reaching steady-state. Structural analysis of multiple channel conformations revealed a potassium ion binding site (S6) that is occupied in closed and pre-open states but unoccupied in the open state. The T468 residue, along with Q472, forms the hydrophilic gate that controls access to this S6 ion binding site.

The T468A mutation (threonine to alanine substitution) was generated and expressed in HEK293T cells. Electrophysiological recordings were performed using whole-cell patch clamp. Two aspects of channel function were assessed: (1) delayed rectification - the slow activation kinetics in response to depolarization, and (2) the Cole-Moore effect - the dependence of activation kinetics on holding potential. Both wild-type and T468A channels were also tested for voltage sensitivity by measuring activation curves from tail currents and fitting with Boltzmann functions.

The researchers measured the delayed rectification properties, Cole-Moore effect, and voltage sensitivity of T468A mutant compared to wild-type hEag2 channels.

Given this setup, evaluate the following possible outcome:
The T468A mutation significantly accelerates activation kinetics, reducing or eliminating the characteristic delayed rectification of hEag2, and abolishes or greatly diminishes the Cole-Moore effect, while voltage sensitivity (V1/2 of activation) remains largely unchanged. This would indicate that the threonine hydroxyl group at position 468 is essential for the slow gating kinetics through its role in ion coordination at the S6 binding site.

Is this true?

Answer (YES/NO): YES